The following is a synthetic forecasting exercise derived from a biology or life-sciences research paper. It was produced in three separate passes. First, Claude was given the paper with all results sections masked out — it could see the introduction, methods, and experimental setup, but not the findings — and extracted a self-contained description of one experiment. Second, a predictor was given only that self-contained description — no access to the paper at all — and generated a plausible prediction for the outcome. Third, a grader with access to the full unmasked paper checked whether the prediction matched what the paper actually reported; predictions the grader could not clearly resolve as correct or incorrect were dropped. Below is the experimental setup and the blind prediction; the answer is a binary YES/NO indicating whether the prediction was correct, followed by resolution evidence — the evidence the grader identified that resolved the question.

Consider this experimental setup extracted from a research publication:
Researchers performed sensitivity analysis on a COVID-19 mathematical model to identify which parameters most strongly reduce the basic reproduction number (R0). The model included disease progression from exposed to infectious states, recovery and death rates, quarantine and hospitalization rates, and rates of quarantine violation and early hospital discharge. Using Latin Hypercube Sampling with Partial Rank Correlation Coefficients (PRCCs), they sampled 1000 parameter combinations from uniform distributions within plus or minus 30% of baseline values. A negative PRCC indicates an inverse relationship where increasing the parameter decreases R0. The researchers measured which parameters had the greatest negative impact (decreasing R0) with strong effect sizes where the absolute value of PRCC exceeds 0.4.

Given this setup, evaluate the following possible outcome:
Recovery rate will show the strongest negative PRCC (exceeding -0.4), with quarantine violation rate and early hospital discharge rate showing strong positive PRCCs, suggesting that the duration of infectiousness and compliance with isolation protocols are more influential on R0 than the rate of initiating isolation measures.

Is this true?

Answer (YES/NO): NO